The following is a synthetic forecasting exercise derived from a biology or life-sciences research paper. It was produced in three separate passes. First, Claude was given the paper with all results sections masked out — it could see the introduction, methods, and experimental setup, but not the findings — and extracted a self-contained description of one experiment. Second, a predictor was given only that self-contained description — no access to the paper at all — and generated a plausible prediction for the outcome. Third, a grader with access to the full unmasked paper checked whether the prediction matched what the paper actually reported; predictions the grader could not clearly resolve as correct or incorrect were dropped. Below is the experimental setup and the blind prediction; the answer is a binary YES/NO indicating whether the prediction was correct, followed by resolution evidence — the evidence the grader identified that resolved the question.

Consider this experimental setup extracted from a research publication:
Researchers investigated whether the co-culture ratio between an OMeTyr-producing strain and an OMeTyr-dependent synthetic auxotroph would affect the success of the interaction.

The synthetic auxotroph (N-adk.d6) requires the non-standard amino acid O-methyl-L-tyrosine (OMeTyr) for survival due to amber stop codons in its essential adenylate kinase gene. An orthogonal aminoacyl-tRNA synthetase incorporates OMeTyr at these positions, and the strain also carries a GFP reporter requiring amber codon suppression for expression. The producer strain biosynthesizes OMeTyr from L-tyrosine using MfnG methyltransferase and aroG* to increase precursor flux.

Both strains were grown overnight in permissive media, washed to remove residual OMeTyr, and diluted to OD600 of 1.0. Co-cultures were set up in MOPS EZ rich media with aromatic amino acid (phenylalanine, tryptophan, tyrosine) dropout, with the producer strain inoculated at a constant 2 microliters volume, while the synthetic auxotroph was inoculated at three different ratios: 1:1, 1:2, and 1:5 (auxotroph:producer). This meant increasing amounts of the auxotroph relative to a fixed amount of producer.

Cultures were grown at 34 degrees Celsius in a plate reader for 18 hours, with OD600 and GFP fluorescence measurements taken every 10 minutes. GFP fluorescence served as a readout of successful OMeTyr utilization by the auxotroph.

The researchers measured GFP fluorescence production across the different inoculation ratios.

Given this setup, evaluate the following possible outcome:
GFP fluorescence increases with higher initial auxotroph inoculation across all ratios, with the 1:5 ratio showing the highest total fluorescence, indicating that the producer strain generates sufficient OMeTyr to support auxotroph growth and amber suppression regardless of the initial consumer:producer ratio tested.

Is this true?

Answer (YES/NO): YES